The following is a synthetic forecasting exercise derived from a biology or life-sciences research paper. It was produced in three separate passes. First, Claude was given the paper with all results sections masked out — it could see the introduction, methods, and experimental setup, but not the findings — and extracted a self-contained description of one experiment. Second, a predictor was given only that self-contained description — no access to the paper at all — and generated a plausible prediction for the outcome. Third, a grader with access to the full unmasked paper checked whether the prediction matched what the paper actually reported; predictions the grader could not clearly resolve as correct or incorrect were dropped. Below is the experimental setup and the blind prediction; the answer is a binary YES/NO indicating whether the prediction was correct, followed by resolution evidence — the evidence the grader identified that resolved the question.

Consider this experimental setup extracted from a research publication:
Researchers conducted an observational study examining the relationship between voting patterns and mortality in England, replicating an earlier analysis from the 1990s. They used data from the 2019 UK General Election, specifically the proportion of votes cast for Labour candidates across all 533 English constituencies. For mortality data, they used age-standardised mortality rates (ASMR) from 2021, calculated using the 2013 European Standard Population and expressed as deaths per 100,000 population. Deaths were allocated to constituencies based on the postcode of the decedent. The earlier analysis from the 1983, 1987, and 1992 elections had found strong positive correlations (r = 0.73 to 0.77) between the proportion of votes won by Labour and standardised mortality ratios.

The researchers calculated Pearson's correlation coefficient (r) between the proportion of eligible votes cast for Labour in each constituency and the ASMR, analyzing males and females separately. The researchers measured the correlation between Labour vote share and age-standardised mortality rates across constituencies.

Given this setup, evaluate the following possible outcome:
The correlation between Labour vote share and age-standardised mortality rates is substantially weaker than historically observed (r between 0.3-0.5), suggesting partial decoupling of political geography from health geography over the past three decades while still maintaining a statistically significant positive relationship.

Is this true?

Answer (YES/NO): NO